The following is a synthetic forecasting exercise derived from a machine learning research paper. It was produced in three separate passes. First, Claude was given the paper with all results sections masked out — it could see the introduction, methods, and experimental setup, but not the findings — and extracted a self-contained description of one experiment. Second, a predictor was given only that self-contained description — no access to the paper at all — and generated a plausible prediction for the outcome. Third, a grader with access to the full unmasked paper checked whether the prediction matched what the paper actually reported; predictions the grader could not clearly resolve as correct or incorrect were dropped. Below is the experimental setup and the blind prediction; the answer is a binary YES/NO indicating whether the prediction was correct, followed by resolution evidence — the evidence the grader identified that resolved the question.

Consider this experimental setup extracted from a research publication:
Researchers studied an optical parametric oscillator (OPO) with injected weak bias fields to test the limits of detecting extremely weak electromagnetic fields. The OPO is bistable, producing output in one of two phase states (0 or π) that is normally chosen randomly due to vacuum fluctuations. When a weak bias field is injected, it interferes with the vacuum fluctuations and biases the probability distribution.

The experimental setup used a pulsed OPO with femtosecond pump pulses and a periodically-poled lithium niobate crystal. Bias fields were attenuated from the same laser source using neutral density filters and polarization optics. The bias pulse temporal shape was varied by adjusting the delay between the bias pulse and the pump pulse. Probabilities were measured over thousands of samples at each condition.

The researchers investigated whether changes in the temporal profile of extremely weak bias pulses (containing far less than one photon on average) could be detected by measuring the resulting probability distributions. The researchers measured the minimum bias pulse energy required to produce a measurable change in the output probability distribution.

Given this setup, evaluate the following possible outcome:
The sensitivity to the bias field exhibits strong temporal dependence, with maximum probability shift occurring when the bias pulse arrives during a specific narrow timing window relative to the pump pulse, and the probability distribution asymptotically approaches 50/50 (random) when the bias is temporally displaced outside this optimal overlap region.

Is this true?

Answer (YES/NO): YES